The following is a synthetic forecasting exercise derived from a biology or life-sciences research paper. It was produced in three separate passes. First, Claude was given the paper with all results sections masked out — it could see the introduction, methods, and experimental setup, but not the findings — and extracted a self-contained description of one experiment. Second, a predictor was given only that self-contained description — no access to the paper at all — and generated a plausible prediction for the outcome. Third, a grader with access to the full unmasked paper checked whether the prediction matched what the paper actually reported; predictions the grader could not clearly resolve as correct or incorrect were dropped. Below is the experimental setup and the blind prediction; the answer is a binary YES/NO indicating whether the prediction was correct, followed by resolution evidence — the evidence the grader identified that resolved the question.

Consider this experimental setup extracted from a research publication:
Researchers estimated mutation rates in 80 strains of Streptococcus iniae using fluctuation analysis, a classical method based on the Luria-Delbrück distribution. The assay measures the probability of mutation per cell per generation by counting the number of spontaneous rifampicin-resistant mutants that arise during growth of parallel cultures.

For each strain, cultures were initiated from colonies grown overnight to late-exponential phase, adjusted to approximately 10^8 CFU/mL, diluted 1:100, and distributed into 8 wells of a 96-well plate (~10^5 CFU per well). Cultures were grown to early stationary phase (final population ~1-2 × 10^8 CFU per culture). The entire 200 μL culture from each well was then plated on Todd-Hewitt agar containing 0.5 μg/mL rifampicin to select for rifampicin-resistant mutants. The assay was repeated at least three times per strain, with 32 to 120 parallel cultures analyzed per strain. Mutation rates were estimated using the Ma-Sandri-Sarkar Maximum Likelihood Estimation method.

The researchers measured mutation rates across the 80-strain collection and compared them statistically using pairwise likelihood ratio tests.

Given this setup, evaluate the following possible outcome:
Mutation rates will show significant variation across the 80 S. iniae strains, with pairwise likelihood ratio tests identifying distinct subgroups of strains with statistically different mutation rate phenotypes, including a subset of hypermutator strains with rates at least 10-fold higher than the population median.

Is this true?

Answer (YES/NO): NO